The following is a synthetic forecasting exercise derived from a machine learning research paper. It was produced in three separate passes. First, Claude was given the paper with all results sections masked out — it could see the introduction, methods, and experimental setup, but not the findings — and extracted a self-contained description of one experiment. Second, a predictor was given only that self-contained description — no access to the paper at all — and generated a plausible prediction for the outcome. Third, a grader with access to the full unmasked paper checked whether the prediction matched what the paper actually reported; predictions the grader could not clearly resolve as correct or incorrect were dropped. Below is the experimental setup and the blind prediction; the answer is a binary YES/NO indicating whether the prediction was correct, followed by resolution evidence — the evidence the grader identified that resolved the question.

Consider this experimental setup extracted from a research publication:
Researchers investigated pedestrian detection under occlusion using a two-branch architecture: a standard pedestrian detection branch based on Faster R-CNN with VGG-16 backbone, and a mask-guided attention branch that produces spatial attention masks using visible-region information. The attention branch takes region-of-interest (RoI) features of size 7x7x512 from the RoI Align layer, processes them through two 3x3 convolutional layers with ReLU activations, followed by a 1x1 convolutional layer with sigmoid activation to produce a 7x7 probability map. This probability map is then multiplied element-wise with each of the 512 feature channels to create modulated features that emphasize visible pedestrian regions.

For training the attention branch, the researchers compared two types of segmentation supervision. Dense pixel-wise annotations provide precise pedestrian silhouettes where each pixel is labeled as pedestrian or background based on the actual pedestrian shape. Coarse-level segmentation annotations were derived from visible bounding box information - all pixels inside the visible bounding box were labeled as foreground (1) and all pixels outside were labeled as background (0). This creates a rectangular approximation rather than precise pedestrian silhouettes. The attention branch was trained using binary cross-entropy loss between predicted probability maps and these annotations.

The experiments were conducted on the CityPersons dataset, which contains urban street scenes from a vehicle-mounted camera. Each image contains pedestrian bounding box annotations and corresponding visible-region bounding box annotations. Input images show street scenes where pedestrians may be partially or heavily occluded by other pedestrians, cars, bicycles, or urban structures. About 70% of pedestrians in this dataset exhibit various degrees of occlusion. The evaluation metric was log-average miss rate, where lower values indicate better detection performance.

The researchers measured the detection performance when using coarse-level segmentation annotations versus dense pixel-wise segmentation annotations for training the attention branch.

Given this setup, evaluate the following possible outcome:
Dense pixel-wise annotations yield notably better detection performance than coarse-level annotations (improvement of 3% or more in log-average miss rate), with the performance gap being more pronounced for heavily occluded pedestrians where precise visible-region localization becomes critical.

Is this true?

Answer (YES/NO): NO